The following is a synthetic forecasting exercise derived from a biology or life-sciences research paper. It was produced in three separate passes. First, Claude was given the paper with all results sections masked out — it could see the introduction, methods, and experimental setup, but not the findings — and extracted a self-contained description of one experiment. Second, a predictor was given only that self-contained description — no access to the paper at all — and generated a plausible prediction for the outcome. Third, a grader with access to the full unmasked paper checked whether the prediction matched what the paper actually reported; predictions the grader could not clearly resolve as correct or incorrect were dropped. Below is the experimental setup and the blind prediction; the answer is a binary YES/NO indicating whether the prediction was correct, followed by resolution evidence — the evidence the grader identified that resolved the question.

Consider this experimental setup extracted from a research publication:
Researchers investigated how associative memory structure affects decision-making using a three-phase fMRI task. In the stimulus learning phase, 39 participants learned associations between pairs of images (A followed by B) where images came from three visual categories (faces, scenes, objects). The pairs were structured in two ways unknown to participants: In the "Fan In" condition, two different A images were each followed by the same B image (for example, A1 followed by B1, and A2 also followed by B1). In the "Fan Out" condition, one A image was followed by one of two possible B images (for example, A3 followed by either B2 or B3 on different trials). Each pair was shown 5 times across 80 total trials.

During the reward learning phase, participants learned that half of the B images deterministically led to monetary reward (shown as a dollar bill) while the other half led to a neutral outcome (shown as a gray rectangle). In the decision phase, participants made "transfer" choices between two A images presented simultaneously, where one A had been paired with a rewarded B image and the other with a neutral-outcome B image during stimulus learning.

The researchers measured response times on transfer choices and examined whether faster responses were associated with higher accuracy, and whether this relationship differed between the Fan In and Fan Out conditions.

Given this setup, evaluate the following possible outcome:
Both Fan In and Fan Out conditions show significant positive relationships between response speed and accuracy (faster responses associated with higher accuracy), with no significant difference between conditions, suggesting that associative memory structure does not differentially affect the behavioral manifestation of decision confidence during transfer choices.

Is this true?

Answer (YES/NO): NO